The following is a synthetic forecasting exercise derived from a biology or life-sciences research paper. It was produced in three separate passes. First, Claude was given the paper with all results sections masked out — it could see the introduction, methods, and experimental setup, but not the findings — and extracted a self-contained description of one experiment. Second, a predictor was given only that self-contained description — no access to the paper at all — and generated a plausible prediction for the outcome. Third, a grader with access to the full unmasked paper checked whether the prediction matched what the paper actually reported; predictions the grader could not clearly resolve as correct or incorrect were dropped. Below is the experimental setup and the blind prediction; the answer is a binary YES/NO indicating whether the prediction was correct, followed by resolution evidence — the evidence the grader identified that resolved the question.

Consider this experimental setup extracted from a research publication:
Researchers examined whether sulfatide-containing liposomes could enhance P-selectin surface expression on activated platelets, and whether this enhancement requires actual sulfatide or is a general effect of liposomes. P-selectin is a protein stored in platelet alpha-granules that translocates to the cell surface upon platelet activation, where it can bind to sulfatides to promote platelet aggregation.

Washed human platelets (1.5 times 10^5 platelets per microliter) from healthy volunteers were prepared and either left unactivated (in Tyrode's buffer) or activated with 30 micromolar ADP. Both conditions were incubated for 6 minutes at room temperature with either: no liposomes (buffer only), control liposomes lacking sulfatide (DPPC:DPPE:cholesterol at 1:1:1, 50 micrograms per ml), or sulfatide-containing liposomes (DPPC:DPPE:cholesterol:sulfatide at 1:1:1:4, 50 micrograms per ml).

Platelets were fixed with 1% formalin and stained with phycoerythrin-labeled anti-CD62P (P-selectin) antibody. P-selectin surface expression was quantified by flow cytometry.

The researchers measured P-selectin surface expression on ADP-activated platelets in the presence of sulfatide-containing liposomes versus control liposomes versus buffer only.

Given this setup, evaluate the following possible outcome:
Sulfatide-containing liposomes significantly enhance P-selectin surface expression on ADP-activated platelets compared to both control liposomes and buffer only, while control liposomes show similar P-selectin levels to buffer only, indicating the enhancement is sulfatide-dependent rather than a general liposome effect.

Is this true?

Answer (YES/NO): YES